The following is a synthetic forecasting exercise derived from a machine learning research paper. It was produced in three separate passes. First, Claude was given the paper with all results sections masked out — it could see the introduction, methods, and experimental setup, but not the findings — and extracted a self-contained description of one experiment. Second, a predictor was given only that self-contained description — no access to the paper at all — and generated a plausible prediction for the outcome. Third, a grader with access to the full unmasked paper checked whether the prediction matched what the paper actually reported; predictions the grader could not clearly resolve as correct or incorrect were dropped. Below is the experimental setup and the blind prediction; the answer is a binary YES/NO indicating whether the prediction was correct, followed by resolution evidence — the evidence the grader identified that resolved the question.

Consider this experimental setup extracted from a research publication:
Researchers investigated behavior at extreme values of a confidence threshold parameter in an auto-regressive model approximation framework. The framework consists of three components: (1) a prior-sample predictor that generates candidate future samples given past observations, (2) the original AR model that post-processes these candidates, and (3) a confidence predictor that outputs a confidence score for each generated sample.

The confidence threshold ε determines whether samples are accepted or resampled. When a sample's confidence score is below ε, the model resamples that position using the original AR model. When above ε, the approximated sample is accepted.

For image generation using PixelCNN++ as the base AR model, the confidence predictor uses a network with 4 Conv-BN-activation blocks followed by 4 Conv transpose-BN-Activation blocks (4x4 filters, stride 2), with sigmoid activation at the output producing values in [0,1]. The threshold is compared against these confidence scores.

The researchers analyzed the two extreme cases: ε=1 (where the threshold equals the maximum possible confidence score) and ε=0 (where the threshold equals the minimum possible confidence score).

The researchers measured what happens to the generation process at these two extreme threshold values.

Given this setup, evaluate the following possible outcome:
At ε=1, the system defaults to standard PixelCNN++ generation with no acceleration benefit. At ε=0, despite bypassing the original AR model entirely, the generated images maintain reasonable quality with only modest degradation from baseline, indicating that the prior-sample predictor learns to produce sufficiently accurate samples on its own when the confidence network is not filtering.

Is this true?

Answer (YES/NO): NO